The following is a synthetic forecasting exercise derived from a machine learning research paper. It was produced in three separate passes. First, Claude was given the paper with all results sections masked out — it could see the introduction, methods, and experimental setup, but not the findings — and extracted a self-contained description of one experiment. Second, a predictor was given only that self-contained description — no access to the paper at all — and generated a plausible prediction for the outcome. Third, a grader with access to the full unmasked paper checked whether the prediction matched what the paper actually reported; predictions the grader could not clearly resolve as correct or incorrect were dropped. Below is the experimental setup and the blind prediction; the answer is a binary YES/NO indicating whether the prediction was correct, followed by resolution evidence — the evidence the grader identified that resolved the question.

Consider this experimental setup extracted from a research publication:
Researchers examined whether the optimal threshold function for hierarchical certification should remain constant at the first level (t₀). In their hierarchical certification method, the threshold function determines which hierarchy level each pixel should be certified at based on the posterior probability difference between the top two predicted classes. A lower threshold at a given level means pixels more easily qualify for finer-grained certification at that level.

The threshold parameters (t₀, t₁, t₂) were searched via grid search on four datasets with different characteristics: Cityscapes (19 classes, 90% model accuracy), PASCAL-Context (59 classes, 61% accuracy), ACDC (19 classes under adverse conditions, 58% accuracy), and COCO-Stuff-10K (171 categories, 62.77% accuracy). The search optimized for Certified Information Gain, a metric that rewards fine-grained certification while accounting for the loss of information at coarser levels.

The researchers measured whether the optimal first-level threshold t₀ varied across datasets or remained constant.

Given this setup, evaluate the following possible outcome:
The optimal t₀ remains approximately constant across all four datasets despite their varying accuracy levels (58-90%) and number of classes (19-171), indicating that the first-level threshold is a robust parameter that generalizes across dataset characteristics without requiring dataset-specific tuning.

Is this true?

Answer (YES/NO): YES